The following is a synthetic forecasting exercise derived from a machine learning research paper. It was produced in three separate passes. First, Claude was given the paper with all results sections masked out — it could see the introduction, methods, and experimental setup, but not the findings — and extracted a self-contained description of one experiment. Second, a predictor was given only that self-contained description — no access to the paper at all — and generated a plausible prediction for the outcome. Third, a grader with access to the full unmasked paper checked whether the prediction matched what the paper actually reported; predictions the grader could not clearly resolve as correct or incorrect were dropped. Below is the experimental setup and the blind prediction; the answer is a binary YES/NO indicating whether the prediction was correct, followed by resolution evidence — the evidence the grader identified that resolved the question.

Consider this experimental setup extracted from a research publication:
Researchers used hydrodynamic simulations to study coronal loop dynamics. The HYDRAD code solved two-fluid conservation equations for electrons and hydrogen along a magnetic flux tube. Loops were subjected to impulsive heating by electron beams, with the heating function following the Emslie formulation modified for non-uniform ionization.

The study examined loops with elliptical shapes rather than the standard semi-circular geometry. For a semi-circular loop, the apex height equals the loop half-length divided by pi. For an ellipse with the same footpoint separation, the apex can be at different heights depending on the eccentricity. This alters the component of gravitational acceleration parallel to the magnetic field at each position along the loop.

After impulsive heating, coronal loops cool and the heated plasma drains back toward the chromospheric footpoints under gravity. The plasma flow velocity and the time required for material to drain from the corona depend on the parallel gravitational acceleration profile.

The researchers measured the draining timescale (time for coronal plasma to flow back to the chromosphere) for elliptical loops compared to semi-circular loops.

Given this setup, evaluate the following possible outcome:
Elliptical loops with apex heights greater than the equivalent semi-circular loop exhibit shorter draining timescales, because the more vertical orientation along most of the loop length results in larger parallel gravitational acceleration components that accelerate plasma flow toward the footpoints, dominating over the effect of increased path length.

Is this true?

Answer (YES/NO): NO